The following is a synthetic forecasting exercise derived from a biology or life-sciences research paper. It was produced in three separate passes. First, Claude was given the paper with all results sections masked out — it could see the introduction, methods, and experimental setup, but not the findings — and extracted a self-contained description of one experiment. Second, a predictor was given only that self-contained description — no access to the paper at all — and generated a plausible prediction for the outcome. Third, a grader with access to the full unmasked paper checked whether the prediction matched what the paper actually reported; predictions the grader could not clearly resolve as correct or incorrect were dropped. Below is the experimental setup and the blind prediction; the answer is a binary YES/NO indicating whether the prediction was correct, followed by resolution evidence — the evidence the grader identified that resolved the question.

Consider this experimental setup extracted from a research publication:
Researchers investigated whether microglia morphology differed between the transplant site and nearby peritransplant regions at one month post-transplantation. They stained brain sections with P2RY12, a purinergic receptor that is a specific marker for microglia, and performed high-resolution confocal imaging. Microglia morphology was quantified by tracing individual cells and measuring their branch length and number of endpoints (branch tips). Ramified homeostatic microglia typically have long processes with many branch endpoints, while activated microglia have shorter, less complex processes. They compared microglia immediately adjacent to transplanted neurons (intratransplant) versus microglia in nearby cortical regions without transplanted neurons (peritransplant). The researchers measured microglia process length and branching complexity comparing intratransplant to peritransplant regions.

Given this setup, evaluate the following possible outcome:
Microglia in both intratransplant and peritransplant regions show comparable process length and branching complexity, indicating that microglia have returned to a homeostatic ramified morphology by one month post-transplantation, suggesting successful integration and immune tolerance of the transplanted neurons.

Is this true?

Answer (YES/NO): NO